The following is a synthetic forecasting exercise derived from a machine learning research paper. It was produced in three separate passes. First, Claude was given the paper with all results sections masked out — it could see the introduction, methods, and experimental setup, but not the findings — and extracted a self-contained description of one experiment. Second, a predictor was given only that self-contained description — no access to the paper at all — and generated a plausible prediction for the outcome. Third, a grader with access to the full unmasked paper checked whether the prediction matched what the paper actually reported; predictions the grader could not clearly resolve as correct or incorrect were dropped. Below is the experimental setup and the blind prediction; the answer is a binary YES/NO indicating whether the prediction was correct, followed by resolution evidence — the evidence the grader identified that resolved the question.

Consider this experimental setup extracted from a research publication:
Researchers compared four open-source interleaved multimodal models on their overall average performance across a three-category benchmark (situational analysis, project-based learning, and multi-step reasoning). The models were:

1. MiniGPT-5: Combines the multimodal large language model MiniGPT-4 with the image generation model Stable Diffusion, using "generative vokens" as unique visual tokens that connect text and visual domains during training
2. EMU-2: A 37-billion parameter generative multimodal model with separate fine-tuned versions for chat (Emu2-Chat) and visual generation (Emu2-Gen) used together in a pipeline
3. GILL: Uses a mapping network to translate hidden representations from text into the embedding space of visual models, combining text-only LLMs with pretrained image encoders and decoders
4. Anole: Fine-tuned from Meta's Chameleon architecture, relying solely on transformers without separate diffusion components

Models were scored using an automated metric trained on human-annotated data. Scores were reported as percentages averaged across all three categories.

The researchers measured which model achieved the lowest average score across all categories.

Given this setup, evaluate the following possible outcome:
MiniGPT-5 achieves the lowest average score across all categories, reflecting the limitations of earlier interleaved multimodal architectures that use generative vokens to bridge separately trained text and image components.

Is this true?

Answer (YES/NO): NO